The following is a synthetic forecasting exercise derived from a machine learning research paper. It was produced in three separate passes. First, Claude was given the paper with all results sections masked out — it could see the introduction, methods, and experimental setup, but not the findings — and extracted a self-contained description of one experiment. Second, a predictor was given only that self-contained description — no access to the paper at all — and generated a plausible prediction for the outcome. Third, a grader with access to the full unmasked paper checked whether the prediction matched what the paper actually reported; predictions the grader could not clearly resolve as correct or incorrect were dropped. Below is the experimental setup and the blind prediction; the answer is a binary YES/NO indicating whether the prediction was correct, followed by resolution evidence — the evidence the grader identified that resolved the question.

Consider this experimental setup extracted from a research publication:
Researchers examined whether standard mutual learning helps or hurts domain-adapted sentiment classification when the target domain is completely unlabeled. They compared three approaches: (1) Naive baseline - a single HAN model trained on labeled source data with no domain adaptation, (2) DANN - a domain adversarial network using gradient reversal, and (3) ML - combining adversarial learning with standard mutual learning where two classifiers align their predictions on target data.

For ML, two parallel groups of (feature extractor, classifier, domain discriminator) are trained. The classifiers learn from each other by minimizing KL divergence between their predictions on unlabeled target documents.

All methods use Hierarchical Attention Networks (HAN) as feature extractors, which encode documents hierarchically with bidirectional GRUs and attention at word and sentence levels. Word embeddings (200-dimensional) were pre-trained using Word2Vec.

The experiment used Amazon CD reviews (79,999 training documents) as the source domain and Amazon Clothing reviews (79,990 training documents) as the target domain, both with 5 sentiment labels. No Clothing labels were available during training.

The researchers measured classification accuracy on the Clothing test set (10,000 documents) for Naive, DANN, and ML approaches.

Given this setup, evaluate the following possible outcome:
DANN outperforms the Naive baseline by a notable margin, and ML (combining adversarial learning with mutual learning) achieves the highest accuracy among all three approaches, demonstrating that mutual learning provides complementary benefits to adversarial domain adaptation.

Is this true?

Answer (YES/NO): NO